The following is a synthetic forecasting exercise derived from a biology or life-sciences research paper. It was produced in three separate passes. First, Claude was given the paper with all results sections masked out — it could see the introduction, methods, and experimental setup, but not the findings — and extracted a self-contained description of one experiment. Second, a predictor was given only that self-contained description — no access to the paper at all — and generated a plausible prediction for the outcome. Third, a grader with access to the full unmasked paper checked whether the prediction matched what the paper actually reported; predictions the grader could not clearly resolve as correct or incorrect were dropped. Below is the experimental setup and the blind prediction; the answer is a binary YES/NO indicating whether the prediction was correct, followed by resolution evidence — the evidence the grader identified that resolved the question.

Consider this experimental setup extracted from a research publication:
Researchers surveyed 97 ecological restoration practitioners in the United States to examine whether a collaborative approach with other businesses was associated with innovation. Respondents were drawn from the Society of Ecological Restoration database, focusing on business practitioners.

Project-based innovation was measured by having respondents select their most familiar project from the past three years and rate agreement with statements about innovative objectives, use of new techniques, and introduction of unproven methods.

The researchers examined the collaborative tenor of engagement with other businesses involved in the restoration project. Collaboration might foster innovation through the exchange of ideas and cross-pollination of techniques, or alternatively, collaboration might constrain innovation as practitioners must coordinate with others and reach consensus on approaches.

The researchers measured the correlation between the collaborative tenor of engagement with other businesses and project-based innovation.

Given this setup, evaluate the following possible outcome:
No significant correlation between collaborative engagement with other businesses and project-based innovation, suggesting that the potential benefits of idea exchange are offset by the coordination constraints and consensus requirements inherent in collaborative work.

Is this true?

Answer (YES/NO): YES